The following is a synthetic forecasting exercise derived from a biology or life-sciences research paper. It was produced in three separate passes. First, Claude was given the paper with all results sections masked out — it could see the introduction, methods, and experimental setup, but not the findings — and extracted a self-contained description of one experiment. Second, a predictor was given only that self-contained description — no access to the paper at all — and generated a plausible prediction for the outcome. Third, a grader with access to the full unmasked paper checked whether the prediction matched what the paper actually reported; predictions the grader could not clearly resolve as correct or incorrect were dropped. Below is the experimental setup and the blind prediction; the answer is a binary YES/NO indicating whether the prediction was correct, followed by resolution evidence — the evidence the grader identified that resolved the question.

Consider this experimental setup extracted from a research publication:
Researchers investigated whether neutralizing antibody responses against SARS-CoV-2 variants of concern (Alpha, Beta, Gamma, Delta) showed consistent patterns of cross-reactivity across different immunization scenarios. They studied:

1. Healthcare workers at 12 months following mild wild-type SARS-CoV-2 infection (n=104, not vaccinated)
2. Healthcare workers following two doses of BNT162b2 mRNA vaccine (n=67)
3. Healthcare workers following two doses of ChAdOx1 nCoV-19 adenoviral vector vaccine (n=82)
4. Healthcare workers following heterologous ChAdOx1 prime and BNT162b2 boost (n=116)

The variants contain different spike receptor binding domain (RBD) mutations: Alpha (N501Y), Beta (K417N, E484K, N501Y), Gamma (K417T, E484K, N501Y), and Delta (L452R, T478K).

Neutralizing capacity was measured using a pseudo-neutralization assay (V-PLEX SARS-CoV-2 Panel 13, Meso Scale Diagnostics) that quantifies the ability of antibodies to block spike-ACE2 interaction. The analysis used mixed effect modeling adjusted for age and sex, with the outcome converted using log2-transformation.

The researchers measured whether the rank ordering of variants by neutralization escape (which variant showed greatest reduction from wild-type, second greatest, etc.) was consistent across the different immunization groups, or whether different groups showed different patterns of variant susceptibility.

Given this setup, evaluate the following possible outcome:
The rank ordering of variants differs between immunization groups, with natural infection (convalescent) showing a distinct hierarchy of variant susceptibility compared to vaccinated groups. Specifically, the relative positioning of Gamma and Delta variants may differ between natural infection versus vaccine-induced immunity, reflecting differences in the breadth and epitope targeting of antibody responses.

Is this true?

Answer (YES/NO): NO